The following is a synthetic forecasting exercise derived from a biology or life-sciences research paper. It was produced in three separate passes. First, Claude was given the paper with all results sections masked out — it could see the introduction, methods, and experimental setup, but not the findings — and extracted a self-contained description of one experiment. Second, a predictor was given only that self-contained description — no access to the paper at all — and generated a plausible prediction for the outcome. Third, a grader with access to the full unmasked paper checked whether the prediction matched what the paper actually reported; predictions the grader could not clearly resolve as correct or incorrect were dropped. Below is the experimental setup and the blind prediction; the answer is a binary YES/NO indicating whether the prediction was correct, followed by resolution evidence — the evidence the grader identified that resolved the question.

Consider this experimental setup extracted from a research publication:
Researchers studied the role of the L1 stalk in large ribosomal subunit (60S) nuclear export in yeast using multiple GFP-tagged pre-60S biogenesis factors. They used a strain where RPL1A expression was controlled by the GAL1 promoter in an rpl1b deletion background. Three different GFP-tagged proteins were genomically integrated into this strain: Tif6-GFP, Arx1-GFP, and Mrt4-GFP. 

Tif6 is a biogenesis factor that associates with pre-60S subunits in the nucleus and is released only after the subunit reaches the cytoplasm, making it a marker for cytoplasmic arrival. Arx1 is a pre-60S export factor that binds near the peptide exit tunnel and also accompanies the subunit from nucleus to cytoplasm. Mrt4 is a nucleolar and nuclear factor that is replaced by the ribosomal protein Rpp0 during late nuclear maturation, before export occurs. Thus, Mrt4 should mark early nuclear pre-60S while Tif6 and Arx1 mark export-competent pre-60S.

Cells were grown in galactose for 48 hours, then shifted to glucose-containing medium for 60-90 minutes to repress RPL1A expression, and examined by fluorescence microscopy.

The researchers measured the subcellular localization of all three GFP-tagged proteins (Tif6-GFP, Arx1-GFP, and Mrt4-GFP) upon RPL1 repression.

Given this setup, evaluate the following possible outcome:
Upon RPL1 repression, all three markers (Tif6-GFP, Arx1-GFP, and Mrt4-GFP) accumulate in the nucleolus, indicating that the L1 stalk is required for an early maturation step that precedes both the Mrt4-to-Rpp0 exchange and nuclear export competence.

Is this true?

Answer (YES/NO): NO